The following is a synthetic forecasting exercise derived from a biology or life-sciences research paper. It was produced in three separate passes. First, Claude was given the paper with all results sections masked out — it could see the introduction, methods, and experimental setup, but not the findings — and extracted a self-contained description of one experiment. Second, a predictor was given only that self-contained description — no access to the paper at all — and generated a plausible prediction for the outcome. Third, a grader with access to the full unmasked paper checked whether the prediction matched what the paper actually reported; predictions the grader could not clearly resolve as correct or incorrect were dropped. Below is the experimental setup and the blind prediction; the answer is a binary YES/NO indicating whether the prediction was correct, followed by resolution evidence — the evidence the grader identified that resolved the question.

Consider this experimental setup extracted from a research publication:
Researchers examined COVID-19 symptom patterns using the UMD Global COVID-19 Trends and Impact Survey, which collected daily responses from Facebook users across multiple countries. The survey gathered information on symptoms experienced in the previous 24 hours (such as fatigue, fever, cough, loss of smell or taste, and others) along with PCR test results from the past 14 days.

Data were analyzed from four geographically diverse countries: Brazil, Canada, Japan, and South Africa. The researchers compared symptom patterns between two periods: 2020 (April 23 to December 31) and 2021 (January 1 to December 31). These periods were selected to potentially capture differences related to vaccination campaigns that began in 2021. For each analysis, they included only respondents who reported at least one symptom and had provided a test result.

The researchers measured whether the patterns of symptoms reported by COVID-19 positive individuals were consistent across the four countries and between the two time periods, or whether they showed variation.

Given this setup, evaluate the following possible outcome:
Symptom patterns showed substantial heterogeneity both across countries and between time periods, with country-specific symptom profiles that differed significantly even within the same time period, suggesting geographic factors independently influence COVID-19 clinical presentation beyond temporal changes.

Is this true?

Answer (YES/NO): YES